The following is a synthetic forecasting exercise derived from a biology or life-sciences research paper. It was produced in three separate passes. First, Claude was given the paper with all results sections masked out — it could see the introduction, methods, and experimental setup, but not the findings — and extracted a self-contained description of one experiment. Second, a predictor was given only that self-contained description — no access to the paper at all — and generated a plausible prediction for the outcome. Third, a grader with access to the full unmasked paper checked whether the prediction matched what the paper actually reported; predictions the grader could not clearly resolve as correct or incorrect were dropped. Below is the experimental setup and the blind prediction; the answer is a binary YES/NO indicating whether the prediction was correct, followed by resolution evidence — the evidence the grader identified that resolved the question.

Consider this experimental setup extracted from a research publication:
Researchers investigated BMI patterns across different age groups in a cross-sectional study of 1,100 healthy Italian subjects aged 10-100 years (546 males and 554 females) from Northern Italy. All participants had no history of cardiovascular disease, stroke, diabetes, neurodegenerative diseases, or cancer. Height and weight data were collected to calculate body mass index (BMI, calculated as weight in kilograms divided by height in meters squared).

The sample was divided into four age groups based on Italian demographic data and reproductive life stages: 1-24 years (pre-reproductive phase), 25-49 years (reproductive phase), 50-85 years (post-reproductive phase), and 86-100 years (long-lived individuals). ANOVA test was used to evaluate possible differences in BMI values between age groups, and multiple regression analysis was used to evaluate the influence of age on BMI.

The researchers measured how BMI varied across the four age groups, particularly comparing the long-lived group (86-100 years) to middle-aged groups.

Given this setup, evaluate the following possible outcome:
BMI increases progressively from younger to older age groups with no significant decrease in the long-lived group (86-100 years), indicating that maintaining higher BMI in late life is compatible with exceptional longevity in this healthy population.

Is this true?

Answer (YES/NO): NO